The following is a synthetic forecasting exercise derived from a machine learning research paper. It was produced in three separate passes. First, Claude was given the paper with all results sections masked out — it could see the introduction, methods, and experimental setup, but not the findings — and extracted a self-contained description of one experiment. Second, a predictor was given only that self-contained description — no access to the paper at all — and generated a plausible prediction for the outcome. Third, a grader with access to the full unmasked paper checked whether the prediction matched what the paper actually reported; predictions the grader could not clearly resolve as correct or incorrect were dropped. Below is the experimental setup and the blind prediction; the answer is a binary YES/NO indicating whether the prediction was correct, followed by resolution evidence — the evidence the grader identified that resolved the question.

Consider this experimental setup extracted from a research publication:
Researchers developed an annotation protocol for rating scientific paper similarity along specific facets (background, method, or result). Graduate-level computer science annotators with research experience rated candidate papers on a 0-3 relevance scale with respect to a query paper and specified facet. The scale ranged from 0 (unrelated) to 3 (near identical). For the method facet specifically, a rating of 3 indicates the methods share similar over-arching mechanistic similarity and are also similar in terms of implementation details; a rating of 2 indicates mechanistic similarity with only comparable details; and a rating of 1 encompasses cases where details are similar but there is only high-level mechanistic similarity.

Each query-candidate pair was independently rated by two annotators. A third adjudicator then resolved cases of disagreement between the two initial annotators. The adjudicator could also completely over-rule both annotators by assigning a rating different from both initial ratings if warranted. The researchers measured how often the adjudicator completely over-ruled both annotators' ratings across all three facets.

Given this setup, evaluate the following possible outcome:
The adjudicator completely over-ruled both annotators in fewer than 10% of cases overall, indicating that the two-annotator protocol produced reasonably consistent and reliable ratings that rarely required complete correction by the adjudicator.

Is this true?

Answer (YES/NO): YES